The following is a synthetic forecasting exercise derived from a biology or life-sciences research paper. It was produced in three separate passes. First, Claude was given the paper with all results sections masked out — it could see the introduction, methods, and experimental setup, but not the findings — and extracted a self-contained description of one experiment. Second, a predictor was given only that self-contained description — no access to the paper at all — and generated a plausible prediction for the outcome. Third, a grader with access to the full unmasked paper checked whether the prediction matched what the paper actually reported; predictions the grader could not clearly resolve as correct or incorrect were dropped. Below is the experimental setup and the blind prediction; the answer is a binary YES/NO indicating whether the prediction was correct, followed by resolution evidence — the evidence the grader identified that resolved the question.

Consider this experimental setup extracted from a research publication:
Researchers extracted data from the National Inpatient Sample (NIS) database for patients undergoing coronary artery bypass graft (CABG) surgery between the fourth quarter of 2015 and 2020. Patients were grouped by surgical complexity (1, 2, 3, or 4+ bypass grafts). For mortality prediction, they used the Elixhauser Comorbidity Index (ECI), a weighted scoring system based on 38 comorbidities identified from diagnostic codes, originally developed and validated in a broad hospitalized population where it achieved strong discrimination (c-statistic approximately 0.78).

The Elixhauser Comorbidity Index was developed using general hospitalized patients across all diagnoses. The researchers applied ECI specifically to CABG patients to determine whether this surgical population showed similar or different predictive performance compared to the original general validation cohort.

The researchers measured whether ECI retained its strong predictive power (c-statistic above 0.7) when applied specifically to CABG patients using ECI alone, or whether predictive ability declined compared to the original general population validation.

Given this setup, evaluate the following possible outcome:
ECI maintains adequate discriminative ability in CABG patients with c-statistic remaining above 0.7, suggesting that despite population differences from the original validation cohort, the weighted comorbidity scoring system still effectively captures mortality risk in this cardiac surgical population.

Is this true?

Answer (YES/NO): NO